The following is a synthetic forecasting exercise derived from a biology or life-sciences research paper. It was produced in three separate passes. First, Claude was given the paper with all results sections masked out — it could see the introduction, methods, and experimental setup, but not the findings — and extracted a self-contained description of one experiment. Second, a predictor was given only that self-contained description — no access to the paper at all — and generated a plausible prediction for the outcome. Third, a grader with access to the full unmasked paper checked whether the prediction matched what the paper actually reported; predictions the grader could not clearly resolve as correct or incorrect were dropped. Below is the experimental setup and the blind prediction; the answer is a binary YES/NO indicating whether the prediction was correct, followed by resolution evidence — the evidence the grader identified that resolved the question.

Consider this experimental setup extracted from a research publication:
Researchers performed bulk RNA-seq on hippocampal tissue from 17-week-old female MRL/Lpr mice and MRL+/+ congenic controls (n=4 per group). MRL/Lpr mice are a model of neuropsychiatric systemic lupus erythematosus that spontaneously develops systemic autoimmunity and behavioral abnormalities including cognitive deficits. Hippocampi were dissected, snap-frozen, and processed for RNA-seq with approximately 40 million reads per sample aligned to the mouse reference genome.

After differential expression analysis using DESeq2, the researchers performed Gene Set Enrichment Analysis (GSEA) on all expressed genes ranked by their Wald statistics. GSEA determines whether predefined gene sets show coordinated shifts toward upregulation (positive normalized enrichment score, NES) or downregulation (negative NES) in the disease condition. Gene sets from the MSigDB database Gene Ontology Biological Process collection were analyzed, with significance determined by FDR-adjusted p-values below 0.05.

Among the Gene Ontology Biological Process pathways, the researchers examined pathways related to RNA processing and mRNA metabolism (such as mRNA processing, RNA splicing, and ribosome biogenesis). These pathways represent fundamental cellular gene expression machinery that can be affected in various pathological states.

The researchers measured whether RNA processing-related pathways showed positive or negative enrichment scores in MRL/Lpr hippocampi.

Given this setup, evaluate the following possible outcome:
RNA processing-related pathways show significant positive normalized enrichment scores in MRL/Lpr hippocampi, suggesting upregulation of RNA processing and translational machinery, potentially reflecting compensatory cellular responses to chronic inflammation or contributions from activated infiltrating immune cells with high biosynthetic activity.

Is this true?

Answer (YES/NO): YES